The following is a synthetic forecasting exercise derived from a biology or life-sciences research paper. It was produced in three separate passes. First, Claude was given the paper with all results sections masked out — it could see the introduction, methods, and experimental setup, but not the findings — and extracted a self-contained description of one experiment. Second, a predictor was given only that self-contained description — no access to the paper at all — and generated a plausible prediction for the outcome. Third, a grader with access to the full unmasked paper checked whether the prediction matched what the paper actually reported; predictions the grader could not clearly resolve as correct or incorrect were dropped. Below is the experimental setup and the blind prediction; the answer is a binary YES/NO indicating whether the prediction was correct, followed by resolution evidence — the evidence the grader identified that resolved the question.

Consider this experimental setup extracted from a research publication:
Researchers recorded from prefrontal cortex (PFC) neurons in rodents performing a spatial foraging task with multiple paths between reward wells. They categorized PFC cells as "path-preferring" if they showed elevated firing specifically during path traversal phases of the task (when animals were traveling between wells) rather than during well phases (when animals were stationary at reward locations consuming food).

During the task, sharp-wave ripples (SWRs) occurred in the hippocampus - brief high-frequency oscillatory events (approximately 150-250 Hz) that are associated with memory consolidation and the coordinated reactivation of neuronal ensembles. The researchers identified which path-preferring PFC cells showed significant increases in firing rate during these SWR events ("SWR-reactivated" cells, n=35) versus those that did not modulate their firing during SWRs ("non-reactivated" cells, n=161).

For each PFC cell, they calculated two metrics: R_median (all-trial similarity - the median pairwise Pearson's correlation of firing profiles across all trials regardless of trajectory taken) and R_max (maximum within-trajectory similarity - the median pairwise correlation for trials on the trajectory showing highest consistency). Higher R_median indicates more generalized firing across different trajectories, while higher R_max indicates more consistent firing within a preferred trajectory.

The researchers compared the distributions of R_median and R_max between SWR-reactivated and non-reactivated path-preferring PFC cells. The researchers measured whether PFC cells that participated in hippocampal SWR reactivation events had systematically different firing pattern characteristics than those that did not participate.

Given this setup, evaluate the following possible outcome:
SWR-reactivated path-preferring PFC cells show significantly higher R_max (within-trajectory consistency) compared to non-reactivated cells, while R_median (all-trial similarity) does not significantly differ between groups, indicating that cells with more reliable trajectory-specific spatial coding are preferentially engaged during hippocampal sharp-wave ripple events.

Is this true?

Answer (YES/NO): NO